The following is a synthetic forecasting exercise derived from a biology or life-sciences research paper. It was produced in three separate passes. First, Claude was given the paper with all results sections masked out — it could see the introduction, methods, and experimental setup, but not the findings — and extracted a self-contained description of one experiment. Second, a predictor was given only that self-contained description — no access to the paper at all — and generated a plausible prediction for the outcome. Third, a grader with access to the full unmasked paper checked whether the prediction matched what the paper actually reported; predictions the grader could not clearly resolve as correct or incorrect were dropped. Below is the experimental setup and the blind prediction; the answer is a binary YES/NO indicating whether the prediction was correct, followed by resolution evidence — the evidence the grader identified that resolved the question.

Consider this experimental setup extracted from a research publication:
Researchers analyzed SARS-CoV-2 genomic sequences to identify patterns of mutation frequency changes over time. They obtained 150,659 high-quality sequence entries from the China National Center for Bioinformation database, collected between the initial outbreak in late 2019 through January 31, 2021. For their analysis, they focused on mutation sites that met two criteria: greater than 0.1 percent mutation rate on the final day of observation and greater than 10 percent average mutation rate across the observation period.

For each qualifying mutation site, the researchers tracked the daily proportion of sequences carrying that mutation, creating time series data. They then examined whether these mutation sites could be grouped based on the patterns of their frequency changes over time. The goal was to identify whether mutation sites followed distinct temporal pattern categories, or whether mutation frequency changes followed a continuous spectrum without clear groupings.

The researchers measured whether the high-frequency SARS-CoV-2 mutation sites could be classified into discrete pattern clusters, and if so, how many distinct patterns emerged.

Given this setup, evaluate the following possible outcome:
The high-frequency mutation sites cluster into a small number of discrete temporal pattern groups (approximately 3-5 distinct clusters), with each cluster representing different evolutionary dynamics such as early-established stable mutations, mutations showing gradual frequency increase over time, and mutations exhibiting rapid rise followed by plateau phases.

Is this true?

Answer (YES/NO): NO